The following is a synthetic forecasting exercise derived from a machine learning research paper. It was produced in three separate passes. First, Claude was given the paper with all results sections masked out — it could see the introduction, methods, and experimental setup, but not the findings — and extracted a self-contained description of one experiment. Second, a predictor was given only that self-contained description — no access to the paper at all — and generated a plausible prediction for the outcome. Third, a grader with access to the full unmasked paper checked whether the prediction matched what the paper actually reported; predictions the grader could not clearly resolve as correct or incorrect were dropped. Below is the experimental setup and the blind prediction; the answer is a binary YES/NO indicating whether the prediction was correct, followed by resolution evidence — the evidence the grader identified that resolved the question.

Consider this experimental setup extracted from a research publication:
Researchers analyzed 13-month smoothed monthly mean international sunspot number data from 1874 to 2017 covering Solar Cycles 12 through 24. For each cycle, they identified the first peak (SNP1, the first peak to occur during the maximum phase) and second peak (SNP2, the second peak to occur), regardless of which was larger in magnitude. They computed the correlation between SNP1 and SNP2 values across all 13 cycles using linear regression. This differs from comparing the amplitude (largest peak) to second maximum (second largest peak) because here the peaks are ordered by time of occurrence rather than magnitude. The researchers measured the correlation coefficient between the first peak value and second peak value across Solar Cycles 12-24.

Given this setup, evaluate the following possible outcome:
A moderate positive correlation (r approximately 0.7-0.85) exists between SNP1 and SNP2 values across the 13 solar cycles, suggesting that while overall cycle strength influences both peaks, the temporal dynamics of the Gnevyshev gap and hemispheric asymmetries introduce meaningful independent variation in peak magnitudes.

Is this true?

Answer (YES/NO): NO